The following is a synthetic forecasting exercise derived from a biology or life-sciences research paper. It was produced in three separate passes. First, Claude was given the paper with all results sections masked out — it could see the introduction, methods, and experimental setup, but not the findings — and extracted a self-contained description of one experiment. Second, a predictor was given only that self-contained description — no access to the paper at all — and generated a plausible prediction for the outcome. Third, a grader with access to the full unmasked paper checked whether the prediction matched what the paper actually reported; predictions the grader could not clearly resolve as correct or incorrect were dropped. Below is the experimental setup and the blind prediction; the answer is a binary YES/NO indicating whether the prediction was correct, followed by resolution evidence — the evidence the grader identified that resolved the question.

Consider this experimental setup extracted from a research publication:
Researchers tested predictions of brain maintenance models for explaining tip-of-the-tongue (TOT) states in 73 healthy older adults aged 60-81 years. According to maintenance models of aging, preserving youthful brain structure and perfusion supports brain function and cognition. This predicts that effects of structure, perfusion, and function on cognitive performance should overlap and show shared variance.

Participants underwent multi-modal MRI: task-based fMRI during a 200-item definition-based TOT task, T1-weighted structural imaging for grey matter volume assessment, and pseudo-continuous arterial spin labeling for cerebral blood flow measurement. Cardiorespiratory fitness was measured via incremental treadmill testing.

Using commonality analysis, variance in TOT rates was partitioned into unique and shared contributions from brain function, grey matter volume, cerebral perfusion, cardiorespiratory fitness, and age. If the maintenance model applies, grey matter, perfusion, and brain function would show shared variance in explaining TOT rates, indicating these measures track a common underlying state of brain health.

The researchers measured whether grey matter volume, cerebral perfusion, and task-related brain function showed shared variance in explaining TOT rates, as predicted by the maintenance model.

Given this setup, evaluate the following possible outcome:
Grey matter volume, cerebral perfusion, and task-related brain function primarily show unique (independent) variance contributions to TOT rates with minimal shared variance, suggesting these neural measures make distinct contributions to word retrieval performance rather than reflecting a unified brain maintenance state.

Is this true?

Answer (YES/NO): YES